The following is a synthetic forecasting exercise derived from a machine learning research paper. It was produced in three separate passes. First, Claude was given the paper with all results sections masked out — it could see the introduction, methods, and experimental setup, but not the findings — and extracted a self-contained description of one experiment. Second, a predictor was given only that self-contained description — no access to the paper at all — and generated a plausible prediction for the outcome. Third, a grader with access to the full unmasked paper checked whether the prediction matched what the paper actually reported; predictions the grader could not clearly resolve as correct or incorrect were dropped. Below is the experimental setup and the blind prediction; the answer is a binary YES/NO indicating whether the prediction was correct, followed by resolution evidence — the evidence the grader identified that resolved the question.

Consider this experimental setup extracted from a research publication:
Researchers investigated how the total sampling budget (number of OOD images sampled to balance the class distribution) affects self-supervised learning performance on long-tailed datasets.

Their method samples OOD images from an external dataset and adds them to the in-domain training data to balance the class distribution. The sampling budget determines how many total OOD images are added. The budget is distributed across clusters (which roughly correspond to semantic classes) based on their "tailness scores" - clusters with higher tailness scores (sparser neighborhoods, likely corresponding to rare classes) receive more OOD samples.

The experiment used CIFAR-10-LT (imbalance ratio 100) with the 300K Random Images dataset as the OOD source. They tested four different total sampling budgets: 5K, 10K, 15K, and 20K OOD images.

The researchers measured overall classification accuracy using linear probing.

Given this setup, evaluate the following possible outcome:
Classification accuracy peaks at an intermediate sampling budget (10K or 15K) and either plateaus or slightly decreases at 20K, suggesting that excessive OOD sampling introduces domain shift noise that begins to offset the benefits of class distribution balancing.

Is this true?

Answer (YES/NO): YES